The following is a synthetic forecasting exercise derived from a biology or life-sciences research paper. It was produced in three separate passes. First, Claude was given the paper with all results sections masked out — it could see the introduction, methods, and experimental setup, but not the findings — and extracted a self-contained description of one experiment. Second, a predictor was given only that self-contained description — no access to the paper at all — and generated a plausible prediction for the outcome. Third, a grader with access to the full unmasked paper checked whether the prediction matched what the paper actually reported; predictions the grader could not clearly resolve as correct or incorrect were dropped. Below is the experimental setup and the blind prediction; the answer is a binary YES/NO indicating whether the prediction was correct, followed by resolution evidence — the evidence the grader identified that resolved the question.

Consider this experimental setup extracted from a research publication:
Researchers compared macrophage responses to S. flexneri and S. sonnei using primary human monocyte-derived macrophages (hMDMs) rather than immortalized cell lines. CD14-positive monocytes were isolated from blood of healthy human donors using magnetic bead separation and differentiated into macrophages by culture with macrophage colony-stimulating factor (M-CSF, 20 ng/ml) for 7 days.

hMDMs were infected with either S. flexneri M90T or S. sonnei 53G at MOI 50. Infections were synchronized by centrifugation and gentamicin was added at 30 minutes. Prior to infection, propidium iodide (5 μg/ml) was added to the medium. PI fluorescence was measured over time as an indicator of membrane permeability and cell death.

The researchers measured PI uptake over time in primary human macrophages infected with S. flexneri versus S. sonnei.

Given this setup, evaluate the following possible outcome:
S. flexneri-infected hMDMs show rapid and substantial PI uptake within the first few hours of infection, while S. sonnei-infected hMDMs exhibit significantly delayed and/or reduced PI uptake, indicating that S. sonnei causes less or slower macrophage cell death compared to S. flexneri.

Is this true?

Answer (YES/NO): YES